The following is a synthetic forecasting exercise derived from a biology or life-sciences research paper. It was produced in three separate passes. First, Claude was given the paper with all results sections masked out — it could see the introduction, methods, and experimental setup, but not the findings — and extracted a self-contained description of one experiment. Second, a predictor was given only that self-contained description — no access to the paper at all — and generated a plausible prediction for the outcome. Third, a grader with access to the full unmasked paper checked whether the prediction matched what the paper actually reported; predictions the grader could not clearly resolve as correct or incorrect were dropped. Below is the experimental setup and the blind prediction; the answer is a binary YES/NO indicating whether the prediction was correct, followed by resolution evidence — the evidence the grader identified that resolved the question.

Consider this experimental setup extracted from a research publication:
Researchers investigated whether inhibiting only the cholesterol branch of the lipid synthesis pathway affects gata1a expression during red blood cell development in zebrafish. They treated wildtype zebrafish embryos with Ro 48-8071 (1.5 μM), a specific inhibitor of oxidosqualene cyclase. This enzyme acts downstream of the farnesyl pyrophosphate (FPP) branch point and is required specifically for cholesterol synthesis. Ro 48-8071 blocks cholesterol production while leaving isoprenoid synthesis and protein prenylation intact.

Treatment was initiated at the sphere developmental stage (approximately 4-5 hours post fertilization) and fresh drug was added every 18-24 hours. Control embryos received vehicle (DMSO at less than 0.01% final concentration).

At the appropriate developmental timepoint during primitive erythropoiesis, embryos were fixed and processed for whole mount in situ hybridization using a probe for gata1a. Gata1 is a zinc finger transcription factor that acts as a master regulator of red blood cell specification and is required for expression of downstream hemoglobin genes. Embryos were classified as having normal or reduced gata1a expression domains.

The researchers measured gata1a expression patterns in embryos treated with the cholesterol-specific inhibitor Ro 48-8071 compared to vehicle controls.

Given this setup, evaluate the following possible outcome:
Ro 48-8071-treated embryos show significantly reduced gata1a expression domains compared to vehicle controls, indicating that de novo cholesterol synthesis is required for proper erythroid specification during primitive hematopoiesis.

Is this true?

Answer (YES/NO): NO